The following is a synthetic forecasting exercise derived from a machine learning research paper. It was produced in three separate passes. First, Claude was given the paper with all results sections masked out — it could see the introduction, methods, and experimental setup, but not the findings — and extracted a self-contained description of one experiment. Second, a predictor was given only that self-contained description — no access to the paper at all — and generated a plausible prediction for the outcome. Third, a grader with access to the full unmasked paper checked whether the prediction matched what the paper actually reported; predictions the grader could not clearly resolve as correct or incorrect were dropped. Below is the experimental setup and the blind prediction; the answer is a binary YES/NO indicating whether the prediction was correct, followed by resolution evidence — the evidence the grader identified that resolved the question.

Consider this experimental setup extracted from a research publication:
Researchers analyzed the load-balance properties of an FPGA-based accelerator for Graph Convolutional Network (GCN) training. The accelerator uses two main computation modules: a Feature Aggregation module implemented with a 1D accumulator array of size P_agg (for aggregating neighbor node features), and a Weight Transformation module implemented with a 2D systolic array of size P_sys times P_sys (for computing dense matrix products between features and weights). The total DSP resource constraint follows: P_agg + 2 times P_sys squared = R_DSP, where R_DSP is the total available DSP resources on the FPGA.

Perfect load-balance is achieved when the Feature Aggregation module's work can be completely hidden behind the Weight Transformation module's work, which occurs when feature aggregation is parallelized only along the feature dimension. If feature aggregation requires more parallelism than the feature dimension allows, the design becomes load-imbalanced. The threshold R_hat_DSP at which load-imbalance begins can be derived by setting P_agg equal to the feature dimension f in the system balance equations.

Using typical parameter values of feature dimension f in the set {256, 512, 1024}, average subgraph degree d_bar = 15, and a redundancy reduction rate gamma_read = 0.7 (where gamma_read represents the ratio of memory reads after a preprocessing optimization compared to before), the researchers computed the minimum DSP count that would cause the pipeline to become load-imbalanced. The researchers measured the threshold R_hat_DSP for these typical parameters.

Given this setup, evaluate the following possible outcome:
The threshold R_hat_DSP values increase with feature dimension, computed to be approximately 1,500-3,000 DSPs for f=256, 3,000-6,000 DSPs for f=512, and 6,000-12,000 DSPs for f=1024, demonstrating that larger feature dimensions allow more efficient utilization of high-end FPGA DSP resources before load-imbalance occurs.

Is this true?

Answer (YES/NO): NO